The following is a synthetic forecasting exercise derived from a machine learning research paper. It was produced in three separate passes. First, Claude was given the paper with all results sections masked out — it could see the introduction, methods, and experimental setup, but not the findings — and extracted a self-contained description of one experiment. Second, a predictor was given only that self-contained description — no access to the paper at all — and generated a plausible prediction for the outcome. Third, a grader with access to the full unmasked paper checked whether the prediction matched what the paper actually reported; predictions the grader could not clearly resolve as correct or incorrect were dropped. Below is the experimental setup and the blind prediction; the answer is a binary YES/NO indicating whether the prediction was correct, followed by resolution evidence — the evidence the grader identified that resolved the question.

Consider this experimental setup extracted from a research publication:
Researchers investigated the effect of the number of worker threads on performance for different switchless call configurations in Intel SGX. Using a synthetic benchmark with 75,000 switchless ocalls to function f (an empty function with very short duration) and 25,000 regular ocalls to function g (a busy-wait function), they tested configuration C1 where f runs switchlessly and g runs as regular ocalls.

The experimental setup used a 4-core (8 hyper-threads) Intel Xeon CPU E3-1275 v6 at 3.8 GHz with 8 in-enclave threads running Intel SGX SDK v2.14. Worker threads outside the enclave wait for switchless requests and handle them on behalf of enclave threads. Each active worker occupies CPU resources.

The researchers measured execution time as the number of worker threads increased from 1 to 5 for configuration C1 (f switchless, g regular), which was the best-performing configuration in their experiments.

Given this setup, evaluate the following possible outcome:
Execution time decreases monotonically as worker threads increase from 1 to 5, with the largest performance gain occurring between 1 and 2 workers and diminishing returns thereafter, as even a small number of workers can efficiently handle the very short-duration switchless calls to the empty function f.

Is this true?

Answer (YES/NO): NO